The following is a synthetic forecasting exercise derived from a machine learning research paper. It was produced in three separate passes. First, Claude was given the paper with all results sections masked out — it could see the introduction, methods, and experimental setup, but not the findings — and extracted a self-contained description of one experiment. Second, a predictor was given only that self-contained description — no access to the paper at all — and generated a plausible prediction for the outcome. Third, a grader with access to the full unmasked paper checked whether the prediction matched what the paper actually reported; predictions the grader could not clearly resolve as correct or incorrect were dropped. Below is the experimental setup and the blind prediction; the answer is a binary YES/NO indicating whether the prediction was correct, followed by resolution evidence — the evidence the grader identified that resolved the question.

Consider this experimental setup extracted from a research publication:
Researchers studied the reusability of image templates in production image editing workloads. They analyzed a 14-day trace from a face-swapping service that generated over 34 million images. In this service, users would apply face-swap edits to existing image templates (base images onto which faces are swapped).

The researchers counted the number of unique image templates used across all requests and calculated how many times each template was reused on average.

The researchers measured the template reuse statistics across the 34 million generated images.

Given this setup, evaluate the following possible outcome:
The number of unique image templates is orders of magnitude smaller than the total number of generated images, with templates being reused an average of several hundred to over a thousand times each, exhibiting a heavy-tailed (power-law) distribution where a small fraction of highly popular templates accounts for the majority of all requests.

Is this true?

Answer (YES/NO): NO